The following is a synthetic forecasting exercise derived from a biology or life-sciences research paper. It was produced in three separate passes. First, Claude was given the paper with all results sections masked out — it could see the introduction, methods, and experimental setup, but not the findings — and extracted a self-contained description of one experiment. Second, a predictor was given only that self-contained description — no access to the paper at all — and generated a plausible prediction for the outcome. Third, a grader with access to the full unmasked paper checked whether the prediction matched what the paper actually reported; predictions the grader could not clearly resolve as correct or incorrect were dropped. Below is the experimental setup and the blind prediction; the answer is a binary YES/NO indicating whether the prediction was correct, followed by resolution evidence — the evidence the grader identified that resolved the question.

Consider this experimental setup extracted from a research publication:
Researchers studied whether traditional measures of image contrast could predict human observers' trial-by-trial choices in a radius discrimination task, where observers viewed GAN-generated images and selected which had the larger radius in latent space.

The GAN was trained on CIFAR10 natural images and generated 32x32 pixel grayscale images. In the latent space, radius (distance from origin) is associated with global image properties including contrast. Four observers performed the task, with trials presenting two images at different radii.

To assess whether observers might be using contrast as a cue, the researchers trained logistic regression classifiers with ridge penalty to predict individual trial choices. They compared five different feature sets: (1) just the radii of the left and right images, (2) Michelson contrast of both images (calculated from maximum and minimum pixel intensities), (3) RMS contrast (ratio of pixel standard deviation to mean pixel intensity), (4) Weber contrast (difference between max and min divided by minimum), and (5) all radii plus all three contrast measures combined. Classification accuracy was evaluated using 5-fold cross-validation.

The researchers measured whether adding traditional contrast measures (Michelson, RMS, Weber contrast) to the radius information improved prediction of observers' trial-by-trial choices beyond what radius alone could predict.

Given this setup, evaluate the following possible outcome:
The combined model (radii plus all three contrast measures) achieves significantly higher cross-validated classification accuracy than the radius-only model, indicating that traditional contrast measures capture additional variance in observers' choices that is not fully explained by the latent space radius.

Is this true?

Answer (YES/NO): NO